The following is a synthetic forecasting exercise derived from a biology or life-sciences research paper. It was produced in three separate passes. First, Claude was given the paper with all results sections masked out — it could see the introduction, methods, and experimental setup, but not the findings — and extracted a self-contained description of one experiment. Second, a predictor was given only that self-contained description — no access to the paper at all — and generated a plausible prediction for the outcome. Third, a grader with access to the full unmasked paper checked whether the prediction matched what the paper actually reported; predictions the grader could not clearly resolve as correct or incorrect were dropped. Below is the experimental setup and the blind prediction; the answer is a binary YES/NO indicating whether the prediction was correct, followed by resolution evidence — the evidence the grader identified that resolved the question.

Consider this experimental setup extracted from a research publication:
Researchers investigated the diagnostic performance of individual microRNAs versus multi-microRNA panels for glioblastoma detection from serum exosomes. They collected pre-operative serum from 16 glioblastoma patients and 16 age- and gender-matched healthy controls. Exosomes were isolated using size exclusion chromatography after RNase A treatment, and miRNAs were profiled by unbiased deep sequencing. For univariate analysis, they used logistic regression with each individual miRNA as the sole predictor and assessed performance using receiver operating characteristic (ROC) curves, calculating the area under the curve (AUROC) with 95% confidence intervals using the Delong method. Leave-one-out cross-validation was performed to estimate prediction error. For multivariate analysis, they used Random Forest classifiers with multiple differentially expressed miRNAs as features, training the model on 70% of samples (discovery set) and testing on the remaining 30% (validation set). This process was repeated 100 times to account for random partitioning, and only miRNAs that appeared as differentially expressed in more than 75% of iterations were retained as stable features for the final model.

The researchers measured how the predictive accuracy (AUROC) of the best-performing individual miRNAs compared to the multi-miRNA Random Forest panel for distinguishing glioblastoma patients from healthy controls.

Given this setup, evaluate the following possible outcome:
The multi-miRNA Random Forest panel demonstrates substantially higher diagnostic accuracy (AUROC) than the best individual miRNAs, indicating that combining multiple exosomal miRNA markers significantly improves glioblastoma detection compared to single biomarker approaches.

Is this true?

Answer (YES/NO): YES